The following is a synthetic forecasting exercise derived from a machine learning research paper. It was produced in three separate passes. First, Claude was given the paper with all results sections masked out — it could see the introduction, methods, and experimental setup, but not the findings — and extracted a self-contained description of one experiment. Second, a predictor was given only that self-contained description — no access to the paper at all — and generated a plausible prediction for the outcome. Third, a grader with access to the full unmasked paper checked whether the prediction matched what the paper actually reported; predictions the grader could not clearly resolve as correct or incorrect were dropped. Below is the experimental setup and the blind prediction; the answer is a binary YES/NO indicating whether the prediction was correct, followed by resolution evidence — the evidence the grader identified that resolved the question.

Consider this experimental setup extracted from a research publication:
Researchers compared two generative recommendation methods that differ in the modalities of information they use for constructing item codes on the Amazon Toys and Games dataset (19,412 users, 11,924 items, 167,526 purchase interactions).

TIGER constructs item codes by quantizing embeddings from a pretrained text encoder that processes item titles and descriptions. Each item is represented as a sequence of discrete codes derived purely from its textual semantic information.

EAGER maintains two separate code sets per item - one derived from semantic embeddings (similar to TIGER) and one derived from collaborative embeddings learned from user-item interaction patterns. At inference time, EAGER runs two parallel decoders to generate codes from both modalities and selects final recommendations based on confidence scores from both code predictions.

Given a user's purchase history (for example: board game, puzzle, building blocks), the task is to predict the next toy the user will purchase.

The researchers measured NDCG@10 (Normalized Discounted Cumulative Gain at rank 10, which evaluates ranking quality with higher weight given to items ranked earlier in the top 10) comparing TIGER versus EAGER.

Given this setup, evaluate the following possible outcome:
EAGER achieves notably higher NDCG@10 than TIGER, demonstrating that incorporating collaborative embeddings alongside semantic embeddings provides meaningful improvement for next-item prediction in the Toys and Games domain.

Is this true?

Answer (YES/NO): YES